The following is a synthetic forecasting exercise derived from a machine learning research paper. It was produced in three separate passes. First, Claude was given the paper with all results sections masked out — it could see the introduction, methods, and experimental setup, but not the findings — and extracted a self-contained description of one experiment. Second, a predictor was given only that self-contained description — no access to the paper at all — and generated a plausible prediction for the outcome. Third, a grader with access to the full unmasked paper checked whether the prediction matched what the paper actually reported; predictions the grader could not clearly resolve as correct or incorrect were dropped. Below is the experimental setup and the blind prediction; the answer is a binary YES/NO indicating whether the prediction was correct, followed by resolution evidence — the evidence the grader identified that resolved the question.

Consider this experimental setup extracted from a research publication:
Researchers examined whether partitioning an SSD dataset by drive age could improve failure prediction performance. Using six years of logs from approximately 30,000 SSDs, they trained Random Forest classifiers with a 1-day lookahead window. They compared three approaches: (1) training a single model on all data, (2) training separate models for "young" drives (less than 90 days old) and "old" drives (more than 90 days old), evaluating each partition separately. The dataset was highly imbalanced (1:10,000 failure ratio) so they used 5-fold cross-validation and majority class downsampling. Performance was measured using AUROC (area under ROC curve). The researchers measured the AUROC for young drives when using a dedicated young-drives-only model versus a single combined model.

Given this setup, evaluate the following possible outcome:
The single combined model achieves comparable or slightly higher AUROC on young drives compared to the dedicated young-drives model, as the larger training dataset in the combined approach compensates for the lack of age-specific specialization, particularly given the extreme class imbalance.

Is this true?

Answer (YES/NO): NO